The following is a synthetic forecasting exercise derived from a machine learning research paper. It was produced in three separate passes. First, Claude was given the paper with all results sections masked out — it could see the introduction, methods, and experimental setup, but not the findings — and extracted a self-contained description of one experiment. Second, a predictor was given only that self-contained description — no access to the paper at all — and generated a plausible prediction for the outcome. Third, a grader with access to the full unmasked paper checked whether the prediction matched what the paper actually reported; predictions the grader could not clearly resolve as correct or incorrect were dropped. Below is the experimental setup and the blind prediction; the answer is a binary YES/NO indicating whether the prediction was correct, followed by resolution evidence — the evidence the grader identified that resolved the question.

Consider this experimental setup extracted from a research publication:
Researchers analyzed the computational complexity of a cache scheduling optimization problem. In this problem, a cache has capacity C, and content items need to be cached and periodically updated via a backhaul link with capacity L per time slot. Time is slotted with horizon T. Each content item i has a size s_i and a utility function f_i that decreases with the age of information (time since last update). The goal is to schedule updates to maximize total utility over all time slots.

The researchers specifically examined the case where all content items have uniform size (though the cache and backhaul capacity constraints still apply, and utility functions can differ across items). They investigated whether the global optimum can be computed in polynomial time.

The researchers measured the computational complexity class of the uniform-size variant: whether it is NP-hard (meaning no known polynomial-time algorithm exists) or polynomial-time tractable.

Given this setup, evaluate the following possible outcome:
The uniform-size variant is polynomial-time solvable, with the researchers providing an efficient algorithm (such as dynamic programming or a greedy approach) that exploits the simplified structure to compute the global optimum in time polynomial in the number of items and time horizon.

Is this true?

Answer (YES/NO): NO